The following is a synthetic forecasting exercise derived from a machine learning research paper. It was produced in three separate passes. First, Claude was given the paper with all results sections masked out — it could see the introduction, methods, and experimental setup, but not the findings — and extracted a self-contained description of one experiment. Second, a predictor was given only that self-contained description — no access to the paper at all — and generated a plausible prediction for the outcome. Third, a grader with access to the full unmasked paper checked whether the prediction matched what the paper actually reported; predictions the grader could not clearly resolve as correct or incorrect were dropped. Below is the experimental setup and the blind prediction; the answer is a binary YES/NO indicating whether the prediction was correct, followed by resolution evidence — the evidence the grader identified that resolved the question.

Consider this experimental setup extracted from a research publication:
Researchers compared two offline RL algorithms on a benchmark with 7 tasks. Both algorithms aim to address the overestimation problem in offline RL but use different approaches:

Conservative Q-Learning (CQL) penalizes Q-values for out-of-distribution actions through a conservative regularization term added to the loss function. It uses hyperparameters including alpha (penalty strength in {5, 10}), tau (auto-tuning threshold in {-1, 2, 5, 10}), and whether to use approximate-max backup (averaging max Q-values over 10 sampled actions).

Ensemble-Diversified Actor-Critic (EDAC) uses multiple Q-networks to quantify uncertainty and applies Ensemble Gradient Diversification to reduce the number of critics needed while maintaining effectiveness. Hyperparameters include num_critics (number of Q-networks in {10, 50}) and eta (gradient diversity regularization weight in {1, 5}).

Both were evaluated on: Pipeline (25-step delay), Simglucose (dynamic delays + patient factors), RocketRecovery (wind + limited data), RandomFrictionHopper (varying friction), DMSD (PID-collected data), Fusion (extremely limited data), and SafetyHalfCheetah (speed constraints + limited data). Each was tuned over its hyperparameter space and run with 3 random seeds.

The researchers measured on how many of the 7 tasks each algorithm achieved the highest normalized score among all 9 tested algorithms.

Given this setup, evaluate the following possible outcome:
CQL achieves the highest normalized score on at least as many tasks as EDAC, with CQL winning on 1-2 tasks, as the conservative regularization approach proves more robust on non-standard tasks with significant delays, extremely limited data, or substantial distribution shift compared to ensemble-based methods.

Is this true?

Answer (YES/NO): NO